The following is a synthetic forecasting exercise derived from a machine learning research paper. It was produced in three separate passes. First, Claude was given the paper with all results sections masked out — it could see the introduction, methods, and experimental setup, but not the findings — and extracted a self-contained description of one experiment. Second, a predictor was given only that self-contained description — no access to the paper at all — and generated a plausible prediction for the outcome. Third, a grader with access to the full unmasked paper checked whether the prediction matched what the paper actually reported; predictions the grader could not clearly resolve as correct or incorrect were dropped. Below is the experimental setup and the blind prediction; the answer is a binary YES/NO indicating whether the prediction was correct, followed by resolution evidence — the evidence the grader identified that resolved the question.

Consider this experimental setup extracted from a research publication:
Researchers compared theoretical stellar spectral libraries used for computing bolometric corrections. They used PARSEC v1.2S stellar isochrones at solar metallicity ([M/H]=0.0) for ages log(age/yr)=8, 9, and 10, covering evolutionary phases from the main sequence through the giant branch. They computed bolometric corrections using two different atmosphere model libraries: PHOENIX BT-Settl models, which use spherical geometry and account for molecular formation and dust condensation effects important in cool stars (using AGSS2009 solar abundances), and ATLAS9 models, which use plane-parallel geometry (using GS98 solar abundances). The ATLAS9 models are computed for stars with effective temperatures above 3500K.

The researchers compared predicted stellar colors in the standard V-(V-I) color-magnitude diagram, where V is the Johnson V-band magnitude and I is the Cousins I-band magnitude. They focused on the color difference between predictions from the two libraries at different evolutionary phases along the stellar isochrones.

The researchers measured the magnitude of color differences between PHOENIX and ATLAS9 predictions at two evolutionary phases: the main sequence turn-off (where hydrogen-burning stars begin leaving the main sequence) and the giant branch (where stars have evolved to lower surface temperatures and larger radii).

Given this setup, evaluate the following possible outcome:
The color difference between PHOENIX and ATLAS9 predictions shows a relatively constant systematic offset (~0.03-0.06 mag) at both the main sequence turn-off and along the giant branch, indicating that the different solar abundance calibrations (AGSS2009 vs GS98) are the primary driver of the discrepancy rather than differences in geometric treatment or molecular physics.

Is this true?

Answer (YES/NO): NO